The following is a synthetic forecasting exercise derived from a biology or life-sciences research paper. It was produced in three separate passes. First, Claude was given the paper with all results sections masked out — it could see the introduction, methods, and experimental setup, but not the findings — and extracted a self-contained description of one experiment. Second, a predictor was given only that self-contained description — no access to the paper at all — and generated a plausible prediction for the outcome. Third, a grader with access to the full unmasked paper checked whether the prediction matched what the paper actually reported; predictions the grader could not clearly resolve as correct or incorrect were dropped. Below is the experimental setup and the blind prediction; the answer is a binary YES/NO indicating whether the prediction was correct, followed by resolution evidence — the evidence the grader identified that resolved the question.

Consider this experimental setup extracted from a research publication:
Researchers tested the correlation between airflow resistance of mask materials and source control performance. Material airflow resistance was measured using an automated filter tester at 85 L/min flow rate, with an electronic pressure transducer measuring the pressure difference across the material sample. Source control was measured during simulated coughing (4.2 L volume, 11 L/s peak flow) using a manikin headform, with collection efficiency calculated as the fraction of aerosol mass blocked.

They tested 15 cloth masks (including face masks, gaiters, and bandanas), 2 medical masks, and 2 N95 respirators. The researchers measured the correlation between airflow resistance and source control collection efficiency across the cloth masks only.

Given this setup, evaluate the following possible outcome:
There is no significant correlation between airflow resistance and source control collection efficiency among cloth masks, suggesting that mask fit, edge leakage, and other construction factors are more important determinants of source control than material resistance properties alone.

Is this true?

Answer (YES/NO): NO